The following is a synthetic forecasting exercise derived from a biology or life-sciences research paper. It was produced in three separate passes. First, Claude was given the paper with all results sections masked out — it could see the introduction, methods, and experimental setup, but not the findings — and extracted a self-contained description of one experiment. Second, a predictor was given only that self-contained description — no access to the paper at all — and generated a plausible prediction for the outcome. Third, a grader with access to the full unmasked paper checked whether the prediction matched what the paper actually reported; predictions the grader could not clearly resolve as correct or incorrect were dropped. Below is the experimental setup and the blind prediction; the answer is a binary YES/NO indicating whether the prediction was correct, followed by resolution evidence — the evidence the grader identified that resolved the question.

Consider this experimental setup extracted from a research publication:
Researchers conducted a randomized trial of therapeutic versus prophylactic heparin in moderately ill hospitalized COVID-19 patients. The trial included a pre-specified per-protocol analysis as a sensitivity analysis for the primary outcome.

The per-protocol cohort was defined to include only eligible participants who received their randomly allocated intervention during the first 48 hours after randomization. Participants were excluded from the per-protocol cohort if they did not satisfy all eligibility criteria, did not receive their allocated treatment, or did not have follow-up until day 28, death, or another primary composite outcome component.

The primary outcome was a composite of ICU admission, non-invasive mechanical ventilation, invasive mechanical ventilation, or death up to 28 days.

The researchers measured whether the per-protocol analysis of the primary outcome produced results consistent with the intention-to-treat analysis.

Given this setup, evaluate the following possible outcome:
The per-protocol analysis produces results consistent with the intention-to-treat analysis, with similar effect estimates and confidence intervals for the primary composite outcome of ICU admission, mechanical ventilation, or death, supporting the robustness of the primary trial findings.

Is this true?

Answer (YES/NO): YES